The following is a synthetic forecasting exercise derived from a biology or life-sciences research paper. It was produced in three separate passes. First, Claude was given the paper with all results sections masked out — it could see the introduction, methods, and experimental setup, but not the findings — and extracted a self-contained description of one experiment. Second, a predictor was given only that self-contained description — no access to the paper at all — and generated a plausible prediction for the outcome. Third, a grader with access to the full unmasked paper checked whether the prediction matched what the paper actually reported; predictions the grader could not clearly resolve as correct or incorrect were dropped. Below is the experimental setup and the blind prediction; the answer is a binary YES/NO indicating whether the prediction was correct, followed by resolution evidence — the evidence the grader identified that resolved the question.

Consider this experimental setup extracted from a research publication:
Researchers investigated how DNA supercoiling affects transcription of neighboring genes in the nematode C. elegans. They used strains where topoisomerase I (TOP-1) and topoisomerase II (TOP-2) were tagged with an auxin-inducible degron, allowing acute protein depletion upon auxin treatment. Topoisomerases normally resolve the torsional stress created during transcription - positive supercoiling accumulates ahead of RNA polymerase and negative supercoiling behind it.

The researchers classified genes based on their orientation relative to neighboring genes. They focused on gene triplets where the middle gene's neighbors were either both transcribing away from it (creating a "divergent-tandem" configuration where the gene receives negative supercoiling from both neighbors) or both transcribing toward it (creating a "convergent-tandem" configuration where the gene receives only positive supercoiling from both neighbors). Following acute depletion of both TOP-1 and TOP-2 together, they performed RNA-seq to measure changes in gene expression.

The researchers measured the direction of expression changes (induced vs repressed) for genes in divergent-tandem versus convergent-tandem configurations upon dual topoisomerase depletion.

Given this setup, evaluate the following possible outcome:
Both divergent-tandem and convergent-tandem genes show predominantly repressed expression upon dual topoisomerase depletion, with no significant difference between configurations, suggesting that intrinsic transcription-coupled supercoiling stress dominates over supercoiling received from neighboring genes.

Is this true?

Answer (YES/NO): NO